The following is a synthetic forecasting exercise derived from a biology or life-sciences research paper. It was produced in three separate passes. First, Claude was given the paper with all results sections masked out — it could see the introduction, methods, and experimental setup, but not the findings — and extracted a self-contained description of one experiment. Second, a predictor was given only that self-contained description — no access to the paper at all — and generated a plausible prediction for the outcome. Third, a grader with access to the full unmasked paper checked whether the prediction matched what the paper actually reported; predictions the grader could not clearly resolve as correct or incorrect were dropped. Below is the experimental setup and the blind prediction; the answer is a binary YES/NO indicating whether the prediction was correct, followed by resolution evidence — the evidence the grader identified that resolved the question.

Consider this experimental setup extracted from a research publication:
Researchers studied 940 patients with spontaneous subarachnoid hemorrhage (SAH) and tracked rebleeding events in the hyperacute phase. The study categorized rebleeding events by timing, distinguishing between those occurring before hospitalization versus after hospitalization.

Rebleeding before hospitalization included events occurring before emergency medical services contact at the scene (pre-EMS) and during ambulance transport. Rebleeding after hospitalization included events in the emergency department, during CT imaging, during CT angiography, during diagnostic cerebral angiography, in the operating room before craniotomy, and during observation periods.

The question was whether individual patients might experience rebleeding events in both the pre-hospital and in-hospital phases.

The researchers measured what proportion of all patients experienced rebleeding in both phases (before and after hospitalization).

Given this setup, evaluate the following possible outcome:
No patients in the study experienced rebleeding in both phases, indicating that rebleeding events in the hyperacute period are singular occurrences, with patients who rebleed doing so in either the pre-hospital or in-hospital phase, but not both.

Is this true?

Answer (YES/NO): NO